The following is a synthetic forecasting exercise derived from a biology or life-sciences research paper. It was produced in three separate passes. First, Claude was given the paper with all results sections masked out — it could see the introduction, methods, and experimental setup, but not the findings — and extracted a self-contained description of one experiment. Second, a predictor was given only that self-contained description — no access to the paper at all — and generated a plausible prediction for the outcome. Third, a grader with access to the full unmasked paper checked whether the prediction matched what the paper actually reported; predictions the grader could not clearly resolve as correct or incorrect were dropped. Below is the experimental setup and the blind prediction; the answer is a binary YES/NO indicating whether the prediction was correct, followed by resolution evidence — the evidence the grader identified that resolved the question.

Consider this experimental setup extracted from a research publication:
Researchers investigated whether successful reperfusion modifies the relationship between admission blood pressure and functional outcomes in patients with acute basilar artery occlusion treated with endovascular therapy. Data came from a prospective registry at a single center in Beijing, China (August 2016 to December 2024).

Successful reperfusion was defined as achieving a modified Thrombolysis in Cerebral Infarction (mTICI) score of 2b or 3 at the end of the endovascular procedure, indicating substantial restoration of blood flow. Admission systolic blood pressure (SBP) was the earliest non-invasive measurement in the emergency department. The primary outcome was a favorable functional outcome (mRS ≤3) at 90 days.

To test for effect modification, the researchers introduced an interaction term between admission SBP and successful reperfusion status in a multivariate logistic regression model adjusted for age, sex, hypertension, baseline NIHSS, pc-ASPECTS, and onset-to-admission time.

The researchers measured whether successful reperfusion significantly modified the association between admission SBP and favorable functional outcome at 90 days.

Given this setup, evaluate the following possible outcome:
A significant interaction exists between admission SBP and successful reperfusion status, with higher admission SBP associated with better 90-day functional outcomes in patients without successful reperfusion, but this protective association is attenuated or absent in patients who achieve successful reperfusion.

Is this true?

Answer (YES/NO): NO